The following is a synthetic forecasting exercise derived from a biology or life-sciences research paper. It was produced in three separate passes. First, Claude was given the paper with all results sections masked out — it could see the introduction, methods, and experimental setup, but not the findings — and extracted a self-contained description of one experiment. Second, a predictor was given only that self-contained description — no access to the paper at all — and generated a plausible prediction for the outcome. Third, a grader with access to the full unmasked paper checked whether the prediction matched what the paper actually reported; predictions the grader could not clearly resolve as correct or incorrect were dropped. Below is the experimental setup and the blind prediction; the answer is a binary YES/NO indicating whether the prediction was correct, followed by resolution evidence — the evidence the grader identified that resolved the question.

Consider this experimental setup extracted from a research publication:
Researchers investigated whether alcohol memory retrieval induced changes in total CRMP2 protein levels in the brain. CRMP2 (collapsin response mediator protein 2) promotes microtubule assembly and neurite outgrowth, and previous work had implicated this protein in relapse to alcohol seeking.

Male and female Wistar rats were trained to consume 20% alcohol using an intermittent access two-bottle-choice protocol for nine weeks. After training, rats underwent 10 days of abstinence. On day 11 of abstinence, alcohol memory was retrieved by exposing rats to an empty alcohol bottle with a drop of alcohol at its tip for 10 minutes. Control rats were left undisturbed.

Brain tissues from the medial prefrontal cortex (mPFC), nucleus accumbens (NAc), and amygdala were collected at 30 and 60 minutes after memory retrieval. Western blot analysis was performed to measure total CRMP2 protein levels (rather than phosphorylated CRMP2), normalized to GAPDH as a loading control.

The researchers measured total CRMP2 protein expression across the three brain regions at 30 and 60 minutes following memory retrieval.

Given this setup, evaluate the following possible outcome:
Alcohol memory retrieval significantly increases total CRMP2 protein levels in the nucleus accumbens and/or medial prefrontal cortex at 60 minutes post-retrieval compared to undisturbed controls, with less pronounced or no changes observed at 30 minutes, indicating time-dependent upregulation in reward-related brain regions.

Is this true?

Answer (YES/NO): NO